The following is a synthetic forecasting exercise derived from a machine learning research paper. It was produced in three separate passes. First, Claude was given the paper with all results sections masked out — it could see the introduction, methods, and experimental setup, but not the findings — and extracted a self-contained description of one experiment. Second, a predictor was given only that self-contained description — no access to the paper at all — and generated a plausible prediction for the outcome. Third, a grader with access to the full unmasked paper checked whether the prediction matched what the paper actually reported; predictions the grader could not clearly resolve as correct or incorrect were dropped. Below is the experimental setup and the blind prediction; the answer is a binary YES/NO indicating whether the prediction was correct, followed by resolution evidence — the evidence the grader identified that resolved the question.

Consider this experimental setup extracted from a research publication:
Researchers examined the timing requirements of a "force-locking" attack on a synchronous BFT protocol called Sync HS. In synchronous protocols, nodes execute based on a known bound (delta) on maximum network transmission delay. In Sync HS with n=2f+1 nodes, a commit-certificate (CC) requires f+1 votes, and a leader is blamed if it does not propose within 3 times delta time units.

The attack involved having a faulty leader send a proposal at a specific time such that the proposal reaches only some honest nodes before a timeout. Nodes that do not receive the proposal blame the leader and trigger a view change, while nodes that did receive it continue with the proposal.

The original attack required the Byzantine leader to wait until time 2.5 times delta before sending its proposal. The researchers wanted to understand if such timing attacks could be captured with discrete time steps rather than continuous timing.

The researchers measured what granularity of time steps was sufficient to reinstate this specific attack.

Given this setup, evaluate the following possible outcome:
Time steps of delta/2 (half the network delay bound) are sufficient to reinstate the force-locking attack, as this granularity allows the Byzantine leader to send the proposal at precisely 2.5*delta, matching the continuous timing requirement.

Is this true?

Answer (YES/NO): YES